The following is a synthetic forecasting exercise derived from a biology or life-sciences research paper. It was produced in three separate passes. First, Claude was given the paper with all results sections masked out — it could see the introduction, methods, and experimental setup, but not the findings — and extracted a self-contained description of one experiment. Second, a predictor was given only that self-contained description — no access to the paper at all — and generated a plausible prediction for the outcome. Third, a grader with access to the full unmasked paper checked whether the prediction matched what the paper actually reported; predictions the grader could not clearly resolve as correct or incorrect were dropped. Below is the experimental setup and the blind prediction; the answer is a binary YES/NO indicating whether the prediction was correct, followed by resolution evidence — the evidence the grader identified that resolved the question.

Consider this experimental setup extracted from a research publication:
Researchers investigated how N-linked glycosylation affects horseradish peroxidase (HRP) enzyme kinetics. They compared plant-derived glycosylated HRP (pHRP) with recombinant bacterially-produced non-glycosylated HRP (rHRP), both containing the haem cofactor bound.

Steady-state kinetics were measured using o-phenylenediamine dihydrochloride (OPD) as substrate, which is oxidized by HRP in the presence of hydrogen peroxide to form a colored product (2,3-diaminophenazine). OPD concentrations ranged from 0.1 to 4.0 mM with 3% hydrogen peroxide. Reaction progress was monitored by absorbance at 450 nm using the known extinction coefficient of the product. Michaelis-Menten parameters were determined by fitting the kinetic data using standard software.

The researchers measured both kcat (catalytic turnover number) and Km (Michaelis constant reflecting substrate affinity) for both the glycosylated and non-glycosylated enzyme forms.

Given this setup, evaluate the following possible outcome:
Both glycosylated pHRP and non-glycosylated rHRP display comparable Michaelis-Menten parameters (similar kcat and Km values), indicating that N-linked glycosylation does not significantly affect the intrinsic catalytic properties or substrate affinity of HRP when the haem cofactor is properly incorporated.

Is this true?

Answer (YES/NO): NO